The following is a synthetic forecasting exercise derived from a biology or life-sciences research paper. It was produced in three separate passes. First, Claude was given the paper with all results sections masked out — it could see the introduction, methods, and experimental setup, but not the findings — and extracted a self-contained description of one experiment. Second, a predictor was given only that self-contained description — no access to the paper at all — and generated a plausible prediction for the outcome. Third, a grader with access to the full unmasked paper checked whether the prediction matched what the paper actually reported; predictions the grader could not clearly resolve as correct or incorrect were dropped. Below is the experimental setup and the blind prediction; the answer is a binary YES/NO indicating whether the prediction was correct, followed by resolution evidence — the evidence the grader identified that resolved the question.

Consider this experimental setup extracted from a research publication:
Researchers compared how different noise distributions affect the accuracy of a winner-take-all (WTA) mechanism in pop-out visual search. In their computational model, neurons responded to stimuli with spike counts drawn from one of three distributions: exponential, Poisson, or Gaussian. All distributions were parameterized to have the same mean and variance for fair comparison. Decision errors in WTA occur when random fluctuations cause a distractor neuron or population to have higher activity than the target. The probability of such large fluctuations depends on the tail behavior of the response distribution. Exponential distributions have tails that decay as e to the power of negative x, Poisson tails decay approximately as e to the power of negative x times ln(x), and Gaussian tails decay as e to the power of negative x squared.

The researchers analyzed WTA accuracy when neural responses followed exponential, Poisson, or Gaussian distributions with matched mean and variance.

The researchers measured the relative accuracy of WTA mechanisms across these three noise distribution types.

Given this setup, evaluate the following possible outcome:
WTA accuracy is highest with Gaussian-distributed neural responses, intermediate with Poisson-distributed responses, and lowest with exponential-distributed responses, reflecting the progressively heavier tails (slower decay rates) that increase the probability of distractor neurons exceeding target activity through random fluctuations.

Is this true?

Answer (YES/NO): YES